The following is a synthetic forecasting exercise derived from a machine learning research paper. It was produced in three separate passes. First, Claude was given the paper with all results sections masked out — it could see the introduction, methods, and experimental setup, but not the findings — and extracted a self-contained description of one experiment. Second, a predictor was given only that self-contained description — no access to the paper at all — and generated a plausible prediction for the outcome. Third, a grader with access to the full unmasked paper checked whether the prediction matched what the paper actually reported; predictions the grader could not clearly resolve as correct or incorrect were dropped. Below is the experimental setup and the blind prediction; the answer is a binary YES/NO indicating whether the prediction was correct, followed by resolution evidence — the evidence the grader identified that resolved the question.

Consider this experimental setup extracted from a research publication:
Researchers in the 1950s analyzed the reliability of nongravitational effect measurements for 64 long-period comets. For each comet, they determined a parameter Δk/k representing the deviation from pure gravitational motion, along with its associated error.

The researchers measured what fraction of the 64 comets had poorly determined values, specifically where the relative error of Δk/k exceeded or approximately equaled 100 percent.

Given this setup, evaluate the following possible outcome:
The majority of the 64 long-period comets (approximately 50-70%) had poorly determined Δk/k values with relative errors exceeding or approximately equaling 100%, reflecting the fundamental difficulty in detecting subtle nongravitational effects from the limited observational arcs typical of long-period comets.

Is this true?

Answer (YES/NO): YES